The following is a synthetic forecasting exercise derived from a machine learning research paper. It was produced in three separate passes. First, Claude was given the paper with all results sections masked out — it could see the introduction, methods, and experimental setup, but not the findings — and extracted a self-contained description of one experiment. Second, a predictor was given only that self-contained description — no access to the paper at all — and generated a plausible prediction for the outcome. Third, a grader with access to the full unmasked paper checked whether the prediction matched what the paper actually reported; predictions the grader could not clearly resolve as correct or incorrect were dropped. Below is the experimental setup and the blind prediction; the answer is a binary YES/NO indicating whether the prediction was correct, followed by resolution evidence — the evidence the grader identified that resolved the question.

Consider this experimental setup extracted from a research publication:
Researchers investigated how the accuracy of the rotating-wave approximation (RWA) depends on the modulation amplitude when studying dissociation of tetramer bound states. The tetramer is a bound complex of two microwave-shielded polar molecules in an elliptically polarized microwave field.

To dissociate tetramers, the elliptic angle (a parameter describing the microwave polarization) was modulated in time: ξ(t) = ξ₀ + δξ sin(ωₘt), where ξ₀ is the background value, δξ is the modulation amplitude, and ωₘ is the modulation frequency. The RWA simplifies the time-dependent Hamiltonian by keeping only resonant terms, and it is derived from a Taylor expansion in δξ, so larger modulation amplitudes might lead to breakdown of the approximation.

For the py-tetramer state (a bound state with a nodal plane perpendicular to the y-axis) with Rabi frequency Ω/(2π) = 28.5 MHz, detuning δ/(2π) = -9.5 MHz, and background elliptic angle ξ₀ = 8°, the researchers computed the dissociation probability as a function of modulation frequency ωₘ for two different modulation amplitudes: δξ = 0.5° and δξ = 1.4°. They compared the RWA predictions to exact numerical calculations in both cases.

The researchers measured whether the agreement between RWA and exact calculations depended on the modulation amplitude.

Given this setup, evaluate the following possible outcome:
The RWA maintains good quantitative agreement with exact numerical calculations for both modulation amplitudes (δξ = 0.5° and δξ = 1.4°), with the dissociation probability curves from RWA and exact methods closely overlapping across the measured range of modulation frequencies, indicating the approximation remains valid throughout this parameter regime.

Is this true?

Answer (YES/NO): NO